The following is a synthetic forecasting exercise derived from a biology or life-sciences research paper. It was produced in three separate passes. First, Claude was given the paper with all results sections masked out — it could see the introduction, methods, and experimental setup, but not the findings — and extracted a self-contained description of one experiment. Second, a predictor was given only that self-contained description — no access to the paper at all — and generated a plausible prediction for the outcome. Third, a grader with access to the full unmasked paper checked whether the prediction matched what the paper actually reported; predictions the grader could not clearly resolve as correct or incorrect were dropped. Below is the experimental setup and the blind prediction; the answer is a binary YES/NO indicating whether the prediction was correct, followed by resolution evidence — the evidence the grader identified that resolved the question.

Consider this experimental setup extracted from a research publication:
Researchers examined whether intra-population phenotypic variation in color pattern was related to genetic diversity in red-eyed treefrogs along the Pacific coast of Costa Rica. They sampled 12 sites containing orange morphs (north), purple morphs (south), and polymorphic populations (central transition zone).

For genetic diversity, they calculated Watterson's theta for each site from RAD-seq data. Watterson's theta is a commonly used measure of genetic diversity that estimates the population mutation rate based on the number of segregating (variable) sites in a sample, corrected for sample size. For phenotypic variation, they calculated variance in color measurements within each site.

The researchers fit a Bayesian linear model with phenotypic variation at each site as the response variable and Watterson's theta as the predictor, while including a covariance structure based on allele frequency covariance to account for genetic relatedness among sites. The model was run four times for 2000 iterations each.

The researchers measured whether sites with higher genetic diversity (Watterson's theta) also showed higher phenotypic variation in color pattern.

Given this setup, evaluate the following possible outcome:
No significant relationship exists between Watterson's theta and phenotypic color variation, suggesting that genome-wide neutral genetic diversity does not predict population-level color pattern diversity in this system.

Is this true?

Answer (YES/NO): YES